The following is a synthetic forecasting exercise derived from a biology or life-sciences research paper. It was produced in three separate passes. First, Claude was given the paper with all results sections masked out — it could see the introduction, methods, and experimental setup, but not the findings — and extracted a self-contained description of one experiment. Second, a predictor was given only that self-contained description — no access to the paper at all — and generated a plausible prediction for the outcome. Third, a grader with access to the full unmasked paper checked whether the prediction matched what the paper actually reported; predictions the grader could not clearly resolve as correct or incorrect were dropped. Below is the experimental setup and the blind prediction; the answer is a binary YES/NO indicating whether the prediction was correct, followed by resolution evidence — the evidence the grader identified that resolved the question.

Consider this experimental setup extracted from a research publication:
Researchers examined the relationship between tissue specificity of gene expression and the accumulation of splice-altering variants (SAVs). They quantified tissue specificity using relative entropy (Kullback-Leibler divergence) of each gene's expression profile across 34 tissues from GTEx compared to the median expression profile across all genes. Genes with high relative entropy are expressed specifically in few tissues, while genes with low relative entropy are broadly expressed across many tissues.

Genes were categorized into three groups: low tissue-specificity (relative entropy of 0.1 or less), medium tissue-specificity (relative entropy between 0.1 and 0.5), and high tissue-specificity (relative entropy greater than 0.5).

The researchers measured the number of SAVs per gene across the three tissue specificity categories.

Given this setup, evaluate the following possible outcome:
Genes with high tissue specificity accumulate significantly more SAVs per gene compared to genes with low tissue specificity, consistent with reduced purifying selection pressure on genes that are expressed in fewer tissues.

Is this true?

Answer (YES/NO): NO